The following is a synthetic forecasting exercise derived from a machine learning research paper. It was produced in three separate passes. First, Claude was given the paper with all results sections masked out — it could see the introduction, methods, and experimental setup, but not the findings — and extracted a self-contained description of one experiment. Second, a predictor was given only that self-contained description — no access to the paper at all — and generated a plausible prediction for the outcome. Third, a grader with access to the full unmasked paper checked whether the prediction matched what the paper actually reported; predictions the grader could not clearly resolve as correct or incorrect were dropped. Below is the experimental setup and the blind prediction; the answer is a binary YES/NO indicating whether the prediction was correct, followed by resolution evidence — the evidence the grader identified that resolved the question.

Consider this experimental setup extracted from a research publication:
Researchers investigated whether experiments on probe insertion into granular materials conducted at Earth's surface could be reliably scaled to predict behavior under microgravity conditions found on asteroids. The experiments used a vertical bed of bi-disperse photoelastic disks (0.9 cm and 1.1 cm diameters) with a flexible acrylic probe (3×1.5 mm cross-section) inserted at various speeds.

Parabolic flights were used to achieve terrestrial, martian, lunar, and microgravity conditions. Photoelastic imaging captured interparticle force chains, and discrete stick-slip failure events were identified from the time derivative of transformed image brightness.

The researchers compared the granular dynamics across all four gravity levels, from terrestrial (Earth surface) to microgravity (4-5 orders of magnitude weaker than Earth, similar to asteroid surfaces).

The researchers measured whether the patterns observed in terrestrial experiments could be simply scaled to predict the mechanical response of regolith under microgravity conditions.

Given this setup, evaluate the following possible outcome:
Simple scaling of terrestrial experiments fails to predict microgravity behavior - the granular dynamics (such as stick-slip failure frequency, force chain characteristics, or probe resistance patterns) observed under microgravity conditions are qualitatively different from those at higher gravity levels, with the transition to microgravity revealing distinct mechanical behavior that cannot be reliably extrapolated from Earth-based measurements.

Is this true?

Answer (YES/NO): YES